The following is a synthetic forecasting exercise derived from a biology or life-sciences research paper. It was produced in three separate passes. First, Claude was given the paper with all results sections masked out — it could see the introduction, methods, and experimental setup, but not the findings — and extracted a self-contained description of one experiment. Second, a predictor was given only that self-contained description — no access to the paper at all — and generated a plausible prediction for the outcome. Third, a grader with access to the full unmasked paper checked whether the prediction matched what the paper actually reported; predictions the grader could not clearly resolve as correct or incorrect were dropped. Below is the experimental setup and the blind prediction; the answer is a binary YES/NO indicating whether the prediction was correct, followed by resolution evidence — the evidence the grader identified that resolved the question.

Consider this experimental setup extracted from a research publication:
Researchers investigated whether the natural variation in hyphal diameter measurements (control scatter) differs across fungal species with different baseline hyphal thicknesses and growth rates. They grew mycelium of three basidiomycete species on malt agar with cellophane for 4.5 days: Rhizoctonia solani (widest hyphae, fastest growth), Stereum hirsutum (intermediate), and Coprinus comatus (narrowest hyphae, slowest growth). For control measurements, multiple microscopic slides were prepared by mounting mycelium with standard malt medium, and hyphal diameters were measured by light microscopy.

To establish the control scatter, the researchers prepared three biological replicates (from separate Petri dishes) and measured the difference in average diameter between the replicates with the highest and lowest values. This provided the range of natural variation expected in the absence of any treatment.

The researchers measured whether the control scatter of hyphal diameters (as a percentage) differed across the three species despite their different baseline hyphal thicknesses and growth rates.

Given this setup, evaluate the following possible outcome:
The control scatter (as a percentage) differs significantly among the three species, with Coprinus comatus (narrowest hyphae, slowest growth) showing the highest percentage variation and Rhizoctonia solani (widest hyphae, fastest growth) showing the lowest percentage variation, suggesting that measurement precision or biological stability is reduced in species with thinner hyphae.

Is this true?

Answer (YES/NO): NO